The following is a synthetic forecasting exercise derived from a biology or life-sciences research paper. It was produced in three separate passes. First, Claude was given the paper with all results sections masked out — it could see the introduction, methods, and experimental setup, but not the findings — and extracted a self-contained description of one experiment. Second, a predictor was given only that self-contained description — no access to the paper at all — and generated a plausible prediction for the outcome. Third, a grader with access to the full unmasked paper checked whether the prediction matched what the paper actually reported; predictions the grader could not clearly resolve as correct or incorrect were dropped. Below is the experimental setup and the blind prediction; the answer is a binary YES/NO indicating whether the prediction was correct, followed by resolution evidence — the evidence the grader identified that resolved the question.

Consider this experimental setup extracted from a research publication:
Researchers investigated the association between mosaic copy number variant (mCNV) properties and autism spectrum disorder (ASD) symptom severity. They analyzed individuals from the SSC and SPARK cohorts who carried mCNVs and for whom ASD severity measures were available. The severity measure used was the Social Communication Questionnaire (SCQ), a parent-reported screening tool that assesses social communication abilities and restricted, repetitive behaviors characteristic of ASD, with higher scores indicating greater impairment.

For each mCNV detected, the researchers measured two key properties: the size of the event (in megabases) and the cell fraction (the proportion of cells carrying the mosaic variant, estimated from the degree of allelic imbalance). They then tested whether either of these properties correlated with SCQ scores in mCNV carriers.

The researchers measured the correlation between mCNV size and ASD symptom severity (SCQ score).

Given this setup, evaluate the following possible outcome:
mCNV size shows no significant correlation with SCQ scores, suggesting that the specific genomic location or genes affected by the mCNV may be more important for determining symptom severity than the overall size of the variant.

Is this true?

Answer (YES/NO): NO